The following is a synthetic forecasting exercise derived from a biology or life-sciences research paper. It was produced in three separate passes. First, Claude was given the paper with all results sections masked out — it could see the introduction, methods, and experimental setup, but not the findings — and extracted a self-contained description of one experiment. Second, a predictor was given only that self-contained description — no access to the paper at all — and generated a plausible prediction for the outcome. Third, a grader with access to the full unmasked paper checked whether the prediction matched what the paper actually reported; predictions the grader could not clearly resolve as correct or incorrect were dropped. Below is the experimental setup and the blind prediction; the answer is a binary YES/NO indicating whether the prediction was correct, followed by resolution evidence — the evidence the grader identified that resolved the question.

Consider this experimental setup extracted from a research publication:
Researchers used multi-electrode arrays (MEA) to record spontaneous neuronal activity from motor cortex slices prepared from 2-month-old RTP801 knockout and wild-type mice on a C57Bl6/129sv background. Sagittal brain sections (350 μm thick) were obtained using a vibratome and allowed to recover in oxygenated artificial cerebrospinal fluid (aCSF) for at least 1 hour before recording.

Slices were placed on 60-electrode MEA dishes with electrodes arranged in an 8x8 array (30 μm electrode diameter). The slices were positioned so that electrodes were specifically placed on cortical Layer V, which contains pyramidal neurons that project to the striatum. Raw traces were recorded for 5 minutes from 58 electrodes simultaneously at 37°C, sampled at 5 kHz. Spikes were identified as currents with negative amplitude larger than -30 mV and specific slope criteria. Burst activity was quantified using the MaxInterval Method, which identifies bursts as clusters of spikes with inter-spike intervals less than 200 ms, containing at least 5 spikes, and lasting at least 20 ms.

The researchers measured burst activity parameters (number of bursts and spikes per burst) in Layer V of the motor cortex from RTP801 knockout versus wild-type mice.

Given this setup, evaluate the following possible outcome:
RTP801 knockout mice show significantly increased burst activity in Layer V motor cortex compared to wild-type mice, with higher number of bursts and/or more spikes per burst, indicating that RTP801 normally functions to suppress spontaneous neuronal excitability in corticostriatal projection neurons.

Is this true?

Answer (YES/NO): YES